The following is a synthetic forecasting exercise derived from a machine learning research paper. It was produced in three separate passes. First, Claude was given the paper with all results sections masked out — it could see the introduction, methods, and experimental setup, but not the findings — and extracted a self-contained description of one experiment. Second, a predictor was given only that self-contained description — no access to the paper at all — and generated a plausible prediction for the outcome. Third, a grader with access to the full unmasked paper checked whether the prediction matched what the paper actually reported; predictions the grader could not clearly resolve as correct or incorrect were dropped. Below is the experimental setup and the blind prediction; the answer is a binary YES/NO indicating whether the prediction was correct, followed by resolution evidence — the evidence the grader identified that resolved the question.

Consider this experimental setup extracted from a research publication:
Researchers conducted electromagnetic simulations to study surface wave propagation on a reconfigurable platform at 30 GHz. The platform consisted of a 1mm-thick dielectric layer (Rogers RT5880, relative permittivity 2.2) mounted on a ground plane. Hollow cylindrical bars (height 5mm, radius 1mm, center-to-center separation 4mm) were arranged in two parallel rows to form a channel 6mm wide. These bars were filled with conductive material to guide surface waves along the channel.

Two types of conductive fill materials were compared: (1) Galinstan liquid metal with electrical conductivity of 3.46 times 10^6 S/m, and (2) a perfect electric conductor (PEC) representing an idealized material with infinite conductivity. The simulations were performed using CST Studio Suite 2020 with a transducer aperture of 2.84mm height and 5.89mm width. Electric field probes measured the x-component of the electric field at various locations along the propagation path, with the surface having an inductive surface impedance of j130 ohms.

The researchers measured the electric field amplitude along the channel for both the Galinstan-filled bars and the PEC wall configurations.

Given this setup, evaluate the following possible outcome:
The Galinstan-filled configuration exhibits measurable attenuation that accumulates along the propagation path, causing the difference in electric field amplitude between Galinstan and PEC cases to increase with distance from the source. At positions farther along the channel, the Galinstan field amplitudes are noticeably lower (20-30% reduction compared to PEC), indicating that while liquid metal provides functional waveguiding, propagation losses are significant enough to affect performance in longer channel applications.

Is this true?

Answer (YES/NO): NO